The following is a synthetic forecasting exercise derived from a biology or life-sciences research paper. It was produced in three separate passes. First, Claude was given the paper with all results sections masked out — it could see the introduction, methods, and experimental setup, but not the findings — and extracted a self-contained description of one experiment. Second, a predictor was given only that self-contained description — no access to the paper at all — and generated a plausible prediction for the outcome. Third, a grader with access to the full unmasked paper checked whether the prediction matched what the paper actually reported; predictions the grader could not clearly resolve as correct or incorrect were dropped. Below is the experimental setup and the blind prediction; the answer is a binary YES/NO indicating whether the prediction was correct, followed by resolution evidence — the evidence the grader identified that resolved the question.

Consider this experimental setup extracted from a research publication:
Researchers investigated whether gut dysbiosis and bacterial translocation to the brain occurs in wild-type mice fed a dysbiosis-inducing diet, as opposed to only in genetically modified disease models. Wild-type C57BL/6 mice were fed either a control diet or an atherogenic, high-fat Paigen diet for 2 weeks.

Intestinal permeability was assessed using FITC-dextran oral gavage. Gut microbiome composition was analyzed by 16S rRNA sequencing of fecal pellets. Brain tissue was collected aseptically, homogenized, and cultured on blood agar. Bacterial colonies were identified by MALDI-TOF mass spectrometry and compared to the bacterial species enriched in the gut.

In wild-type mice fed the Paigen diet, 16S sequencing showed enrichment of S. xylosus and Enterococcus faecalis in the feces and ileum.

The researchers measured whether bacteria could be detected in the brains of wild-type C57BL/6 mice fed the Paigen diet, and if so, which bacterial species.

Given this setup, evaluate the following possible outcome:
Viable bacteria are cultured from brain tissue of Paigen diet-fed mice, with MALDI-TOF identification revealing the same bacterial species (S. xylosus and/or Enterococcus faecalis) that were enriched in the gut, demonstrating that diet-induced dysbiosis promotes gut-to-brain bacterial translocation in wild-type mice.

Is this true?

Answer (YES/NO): YES